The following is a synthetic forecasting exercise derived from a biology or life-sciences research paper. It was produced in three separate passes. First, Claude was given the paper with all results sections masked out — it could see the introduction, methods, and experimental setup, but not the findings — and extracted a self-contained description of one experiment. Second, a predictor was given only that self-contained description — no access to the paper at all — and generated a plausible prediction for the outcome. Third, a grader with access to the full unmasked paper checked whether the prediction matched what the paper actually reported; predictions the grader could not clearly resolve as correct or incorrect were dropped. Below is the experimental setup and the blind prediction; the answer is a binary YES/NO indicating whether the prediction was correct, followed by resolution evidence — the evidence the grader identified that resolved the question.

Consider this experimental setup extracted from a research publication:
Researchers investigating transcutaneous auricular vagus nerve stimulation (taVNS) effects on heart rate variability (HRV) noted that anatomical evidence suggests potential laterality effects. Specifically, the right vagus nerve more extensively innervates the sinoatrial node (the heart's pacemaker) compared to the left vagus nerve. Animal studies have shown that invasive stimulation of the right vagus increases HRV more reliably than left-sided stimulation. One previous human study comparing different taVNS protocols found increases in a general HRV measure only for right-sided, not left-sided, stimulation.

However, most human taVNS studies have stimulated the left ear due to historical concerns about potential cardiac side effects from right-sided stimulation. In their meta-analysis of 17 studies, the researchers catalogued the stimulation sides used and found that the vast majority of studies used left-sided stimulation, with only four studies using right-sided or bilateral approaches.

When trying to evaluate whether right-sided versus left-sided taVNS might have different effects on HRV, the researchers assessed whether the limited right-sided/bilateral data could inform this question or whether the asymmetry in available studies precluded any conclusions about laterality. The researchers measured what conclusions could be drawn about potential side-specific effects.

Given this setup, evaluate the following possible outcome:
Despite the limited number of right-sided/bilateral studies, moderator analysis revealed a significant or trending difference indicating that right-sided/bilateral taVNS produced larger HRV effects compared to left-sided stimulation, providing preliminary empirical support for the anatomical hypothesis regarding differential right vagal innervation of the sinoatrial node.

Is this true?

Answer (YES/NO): NO